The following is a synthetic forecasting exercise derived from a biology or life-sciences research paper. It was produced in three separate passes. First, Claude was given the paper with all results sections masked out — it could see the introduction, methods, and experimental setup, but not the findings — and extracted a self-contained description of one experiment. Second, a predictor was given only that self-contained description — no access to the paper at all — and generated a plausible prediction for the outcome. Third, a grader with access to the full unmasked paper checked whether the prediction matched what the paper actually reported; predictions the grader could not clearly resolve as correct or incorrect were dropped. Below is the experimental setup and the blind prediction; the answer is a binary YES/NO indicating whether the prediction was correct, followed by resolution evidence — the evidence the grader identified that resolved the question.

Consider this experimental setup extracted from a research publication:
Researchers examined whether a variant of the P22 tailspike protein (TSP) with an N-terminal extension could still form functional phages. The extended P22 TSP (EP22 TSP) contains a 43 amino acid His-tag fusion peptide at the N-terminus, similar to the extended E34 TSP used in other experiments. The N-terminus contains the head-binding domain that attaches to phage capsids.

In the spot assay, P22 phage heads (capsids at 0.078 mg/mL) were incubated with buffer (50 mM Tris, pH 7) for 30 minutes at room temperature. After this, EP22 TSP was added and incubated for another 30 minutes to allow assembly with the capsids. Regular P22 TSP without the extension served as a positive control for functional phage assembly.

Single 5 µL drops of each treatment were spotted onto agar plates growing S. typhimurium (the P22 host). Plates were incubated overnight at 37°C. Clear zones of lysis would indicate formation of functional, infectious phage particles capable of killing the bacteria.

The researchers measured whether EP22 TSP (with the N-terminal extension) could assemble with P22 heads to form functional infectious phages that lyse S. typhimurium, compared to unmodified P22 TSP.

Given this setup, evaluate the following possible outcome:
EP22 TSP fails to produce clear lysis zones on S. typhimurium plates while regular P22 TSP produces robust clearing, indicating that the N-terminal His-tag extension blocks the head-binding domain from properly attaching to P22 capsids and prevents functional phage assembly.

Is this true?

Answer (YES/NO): NO